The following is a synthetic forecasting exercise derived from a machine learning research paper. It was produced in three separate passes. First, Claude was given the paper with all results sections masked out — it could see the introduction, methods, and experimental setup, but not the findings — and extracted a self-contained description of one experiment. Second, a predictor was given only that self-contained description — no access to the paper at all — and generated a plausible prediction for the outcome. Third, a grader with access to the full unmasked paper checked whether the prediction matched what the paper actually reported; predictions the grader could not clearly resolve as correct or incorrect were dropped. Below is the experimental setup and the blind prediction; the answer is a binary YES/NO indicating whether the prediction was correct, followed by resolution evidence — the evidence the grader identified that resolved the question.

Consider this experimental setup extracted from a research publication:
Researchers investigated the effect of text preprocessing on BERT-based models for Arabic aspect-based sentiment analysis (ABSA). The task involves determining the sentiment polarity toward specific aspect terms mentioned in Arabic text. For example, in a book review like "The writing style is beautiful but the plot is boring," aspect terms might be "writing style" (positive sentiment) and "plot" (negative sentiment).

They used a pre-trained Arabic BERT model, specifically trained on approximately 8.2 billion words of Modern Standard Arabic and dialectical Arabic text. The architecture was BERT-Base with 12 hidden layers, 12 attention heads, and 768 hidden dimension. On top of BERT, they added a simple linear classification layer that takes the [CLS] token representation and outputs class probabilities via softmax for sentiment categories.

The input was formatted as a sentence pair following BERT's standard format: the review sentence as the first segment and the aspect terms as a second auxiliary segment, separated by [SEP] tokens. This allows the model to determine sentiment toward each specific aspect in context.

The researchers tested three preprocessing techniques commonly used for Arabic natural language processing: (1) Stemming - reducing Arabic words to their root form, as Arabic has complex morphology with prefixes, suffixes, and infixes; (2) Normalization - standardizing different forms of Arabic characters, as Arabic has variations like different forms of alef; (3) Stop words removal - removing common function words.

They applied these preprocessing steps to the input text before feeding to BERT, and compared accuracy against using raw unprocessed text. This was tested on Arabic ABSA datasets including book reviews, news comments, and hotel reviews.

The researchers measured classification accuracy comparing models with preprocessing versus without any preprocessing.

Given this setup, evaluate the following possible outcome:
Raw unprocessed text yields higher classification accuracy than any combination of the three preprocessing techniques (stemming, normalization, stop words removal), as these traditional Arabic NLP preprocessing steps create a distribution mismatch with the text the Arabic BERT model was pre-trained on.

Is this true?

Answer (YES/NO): YES